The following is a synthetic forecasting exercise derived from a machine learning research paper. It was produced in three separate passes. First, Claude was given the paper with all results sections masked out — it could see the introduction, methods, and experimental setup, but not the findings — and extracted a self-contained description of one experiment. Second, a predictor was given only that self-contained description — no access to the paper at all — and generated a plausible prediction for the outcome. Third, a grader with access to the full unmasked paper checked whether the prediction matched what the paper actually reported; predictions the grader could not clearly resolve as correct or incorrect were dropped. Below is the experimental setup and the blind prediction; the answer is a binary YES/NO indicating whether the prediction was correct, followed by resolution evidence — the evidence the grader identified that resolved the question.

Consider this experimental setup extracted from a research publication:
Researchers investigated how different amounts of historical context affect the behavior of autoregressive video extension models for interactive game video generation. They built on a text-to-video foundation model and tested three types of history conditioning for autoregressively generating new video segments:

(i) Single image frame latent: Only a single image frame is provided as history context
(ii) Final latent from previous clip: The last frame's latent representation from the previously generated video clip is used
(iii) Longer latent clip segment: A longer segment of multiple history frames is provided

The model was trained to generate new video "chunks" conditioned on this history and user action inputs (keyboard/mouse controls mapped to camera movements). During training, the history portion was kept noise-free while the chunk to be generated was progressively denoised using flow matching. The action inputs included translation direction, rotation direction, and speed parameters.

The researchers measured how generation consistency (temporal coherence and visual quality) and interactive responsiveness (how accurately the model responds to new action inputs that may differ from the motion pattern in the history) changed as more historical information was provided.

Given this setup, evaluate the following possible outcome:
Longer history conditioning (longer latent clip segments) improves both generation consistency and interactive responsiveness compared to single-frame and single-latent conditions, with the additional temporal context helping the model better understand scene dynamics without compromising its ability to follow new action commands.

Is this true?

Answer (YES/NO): NO